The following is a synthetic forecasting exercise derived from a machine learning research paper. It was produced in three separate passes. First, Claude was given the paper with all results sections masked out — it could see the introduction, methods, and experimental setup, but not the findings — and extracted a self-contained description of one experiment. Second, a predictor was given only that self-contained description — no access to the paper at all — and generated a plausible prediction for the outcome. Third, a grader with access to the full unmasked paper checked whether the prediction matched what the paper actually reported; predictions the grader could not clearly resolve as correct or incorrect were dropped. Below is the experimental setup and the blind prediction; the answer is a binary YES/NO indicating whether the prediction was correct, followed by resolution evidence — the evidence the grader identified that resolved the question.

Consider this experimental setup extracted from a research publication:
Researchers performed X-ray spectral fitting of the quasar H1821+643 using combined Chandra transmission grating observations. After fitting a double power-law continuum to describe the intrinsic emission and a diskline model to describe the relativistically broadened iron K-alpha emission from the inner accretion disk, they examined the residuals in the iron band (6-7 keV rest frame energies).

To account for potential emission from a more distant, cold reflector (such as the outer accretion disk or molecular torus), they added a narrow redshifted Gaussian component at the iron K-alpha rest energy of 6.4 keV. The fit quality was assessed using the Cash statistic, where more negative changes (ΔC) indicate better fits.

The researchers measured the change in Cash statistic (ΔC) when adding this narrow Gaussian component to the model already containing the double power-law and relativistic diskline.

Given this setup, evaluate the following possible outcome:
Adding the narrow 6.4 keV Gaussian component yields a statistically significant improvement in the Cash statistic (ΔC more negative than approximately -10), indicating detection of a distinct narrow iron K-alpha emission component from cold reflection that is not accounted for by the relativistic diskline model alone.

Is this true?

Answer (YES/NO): YES